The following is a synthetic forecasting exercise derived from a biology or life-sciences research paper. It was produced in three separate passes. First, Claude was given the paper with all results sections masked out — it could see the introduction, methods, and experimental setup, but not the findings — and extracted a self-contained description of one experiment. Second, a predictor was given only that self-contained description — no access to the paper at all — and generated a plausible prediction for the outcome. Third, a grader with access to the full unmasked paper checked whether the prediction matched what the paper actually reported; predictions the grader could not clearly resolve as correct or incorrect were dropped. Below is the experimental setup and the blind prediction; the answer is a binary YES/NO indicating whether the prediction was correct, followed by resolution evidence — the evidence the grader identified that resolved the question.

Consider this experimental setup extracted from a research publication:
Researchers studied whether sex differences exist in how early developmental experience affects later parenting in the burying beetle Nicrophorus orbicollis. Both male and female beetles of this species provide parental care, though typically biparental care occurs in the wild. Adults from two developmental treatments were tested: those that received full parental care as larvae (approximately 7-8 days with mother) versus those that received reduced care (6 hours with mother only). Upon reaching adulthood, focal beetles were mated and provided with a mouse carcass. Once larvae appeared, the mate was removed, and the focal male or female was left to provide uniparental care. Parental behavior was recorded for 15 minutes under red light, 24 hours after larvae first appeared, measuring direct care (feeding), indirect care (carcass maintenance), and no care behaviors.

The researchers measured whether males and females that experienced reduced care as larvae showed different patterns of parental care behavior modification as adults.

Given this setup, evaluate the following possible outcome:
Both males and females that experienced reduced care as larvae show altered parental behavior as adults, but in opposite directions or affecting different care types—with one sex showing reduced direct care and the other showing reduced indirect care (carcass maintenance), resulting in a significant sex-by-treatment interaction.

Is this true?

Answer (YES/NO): NO